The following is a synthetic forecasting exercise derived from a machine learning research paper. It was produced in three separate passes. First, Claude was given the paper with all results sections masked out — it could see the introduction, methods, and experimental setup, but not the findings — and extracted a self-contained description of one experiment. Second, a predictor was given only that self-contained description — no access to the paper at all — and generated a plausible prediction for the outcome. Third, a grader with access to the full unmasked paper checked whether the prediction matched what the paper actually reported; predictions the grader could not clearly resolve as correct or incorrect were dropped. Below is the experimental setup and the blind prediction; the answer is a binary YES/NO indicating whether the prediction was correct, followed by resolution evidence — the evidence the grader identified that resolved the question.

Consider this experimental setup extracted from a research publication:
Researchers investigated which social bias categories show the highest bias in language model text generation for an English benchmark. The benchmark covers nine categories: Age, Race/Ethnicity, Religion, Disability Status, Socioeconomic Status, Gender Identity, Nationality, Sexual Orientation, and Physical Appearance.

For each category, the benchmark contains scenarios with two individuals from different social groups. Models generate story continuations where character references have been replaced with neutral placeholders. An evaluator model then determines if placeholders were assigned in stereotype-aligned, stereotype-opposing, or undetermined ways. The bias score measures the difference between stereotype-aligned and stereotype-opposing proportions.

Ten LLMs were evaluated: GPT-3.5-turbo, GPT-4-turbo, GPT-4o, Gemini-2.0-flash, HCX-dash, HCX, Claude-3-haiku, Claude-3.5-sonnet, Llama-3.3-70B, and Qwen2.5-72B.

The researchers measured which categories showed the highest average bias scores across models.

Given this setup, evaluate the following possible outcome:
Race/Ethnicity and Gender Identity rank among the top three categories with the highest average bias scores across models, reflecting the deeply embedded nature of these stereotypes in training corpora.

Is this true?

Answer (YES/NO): NO